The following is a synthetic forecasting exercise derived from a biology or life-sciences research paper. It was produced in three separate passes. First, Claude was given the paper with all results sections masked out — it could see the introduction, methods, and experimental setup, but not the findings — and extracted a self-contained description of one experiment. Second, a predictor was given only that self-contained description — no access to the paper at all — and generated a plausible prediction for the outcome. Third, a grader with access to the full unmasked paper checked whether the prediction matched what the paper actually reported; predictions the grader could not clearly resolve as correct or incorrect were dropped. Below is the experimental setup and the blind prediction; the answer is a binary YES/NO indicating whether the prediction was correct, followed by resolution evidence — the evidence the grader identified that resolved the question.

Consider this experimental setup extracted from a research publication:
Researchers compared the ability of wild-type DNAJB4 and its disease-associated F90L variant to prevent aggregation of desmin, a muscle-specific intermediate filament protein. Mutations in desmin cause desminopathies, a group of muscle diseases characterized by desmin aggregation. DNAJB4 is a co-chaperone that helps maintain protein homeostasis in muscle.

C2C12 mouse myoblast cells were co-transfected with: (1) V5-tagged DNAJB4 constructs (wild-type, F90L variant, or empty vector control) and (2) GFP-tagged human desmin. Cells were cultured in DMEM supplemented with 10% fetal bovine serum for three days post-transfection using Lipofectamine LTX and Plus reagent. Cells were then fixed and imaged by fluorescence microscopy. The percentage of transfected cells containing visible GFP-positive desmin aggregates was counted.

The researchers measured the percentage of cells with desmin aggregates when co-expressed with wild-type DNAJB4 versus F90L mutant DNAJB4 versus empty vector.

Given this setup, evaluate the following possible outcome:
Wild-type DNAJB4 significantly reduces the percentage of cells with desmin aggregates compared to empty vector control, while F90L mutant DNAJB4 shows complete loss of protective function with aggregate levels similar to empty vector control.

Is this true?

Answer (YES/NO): NO